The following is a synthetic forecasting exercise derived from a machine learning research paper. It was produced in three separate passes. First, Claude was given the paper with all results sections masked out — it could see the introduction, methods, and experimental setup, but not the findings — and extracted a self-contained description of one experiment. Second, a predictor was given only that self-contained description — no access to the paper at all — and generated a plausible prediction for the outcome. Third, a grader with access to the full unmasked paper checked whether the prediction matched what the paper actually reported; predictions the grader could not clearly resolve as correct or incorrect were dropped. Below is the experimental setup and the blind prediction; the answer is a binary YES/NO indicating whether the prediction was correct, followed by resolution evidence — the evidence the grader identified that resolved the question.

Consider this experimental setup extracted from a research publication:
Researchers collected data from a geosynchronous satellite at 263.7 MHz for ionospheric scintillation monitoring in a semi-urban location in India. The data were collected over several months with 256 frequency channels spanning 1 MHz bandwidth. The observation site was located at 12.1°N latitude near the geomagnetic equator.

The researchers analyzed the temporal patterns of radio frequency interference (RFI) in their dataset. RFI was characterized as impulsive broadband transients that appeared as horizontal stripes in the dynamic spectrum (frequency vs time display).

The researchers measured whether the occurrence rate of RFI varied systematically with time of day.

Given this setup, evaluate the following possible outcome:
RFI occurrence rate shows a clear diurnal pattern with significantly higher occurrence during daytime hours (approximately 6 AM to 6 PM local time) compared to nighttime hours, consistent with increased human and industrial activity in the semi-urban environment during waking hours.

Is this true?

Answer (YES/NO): YES